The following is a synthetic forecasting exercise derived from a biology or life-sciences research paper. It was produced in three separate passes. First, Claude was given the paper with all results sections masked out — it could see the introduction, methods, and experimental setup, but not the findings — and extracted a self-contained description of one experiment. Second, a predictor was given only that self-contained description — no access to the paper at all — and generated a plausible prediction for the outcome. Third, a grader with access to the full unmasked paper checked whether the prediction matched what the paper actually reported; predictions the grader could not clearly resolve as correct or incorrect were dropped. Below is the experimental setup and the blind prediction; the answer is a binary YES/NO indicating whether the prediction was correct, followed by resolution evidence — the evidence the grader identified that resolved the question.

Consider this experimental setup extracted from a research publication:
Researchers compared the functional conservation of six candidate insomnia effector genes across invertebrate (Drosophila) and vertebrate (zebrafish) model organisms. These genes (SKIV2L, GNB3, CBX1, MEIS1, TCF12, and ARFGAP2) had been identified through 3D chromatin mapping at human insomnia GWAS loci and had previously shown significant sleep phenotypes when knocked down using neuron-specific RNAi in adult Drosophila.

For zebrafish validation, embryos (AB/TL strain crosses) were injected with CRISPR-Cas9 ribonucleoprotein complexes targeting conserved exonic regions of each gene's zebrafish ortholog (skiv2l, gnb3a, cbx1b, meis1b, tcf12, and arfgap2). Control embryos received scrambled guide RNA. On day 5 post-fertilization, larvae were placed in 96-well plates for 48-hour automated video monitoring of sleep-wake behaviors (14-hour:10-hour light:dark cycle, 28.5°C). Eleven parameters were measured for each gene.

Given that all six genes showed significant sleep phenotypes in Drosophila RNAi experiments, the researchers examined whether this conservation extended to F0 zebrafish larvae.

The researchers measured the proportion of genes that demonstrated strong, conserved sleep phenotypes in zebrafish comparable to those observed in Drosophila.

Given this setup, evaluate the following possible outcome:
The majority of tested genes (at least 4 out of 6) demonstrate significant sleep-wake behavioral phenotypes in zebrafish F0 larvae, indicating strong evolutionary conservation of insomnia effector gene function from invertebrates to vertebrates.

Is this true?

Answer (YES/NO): NO